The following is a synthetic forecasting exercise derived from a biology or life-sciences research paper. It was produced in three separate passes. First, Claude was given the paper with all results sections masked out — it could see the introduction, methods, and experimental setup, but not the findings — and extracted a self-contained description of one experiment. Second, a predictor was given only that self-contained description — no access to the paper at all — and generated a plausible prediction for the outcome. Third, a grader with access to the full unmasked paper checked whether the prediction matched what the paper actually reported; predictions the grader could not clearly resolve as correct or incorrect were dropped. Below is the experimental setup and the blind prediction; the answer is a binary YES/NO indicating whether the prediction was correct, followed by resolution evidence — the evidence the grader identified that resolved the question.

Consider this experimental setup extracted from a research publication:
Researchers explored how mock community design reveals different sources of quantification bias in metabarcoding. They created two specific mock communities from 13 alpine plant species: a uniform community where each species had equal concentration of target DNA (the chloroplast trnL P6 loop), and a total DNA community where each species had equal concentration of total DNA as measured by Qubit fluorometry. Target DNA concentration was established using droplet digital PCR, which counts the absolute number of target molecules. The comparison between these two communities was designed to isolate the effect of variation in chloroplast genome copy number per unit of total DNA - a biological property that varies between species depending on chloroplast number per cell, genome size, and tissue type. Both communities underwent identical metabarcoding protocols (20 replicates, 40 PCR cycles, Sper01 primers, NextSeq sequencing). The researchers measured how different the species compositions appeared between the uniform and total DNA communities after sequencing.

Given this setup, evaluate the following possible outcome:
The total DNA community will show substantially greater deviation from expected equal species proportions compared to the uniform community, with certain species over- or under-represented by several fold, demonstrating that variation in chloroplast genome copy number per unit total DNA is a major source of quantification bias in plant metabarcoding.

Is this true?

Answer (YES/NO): YES